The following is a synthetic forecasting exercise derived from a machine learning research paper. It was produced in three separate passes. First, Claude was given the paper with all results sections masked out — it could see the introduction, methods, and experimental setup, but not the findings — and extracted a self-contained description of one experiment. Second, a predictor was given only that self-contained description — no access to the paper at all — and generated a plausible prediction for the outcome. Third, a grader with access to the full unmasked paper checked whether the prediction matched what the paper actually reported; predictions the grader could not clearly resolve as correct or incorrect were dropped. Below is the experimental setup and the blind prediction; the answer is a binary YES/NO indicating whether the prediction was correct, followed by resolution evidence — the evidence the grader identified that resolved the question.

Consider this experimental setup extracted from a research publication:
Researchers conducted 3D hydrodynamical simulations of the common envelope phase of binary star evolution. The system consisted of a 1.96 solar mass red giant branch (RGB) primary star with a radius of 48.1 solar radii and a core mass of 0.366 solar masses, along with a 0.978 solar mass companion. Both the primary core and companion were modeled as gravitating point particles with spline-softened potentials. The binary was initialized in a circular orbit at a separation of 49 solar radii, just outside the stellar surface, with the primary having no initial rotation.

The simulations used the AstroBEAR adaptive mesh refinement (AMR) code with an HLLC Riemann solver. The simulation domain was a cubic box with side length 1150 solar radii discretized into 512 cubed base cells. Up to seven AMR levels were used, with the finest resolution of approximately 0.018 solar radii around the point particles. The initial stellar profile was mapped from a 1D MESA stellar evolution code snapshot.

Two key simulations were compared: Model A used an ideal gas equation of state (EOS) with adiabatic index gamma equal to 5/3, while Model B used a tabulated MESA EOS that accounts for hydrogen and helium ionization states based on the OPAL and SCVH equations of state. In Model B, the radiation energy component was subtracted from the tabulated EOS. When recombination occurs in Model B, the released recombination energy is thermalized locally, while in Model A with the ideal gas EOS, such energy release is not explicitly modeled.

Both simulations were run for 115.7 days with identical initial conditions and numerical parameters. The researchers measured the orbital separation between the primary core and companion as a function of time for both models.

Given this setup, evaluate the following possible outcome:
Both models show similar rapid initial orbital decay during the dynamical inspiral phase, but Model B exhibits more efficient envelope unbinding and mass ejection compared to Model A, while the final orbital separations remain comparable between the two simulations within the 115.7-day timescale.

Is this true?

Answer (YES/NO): NO